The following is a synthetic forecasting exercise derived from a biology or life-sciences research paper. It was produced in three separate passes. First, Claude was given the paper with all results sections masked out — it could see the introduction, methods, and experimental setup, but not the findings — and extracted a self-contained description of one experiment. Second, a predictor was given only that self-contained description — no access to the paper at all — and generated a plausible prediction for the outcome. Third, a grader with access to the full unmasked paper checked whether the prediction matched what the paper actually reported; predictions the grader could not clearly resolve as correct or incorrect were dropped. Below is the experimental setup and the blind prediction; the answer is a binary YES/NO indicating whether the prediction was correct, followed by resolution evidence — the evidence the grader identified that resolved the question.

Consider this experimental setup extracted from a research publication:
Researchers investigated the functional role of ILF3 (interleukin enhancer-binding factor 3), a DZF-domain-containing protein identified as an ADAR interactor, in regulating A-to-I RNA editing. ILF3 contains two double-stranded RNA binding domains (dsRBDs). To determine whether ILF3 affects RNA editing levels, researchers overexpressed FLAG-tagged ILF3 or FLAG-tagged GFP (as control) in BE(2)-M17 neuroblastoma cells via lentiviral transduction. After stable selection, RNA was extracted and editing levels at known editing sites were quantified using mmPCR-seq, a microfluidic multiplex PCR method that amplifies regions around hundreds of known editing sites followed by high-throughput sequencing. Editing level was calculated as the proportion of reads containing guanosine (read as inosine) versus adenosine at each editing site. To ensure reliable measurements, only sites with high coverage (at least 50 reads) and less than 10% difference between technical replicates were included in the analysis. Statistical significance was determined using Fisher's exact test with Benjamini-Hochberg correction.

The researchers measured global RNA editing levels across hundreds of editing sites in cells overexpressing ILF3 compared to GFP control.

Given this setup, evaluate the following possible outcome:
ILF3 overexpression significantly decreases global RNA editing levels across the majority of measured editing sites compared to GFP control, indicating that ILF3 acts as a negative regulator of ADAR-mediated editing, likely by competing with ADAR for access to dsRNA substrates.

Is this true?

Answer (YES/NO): YES